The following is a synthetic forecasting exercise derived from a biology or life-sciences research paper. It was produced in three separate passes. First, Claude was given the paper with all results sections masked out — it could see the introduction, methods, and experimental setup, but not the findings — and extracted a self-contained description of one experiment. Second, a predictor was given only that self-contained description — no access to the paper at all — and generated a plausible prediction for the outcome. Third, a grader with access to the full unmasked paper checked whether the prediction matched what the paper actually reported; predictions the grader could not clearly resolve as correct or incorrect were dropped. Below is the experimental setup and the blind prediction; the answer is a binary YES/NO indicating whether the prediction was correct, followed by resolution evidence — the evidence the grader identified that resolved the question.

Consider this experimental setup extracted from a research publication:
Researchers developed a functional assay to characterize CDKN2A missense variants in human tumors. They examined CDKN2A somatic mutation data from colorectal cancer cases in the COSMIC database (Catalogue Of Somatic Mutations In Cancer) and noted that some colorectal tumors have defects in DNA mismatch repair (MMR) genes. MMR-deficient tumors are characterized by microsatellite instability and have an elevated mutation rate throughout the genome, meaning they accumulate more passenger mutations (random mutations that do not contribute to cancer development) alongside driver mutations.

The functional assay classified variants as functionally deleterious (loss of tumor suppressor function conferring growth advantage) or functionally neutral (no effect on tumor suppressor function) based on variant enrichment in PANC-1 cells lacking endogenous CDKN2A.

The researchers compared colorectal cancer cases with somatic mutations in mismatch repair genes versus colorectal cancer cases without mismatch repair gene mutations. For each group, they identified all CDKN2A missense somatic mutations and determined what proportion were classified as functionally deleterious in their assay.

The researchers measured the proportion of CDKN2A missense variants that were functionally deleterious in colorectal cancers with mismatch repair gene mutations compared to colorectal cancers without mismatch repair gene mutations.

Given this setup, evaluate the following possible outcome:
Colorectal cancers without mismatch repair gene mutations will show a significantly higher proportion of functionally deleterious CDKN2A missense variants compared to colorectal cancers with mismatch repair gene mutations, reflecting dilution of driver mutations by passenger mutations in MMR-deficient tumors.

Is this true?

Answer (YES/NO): NO